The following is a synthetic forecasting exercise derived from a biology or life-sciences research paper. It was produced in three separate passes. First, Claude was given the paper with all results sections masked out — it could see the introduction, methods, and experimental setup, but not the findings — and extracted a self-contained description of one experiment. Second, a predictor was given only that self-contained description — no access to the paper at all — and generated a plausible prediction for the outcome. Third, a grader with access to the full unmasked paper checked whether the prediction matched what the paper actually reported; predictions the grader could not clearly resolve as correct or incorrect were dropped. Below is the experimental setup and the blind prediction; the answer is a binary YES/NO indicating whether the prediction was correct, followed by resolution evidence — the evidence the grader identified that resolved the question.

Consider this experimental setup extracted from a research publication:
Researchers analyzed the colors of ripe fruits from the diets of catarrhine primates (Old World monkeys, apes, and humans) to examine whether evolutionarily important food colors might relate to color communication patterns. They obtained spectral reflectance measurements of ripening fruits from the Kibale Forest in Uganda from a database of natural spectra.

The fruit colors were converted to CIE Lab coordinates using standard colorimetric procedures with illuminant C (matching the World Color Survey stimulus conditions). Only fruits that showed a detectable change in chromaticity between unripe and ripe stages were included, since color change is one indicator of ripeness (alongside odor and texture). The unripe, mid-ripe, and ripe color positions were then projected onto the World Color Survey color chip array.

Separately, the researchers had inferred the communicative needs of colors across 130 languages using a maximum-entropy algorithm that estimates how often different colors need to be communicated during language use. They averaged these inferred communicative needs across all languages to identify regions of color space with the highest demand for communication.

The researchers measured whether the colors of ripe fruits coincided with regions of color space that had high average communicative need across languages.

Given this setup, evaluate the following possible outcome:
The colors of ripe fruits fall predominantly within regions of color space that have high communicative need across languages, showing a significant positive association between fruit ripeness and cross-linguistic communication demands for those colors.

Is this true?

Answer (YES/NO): YES